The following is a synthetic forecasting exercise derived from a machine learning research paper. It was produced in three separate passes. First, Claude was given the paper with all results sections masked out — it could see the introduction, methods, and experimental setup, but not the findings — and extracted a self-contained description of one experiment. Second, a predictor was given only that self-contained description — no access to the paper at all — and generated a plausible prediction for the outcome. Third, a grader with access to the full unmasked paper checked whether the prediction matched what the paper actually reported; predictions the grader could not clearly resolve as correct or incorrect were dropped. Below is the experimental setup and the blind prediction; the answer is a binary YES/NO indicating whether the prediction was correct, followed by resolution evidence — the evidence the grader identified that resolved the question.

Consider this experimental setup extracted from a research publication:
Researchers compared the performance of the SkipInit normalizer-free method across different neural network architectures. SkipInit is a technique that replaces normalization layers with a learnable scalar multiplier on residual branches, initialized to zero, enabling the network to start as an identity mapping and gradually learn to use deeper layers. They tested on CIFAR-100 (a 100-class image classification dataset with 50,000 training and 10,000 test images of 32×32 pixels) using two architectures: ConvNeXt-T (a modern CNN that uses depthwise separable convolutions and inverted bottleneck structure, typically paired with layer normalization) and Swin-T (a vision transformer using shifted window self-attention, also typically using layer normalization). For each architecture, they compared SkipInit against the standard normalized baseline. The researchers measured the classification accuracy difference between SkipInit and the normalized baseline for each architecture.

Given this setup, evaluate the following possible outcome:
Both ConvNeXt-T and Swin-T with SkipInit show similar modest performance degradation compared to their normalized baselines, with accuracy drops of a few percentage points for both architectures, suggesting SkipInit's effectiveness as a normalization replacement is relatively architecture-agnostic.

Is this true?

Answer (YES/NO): NO